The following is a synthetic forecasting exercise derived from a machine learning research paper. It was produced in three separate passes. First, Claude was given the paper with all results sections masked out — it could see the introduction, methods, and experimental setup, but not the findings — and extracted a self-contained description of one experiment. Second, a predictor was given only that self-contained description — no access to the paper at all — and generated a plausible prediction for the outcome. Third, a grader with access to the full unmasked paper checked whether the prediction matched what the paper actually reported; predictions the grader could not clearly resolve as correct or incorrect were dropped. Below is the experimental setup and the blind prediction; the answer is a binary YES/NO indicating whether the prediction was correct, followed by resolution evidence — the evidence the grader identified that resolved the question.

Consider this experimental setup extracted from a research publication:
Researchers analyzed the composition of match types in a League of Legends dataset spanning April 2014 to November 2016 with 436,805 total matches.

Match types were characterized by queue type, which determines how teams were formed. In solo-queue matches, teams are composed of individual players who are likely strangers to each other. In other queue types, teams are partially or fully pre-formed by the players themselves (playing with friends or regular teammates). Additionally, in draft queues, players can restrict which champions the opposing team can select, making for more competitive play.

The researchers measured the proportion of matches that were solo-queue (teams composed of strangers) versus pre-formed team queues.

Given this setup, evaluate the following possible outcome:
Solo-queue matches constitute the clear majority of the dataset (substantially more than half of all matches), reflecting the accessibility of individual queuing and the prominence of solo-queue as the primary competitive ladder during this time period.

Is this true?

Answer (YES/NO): NO